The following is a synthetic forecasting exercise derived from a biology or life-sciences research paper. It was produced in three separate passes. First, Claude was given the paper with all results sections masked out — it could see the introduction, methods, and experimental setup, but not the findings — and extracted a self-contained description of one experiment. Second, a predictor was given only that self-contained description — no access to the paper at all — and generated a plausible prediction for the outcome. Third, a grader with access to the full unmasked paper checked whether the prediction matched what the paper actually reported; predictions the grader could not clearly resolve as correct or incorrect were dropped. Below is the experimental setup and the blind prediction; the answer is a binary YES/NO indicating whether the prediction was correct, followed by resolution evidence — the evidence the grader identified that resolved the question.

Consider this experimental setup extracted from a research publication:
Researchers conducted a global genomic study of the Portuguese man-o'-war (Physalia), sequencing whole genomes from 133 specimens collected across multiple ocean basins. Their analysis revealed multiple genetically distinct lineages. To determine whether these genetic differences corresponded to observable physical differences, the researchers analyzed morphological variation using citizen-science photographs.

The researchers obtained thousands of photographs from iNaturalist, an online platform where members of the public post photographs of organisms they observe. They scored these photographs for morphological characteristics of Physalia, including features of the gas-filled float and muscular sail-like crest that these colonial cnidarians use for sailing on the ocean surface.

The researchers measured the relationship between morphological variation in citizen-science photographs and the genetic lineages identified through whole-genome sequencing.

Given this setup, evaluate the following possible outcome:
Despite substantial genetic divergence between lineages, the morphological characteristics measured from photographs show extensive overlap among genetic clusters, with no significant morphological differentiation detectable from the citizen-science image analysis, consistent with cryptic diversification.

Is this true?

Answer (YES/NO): NO